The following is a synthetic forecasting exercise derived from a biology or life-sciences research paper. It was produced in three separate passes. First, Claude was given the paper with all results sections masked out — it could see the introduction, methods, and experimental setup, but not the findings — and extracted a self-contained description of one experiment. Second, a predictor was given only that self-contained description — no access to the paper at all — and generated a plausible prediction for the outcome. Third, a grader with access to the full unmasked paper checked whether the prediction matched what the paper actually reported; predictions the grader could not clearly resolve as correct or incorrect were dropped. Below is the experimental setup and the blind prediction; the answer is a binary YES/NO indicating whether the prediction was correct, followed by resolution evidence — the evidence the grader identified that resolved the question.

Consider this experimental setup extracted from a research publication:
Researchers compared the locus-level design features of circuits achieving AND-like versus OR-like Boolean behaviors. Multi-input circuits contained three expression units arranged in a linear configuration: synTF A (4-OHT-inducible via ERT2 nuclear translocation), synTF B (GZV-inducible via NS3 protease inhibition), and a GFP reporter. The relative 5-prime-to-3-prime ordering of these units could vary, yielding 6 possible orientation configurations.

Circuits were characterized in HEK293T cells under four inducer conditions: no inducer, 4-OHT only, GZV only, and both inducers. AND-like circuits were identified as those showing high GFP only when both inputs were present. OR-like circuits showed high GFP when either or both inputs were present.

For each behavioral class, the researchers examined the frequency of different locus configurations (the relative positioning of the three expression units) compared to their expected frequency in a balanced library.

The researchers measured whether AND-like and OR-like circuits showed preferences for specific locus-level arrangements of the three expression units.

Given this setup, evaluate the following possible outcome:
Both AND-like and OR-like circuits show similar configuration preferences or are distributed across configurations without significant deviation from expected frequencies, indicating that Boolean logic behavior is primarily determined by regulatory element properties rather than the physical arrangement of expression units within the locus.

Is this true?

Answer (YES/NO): YES